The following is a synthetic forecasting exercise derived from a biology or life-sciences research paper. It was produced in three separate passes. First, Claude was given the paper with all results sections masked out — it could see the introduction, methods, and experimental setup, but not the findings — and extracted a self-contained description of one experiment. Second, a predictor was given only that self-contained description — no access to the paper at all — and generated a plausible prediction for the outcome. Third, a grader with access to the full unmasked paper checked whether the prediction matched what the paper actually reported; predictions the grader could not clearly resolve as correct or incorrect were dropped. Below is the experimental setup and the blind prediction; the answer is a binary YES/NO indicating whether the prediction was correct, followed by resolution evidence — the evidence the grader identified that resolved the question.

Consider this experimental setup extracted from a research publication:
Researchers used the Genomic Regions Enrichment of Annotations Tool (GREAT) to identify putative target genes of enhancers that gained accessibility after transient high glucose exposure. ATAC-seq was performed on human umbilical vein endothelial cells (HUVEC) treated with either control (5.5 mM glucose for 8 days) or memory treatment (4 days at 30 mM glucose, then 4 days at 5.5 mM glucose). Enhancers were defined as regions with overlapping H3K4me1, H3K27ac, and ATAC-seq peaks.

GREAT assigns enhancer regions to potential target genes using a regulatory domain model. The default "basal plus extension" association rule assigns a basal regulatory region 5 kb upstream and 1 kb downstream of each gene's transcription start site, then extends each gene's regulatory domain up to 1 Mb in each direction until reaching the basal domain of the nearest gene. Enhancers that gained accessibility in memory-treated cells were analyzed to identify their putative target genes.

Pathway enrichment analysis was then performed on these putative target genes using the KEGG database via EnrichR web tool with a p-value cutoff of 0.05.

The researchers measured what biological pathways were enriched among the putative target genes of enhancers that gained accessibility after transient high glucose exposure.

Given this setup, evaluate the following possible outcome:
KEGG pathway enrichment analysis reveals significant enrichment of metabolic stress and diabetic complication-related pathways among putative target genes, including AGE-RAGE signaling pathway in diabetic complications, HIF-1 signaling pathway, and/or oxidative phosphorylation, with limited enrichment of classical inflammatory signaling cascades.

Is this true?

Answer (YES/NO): NO